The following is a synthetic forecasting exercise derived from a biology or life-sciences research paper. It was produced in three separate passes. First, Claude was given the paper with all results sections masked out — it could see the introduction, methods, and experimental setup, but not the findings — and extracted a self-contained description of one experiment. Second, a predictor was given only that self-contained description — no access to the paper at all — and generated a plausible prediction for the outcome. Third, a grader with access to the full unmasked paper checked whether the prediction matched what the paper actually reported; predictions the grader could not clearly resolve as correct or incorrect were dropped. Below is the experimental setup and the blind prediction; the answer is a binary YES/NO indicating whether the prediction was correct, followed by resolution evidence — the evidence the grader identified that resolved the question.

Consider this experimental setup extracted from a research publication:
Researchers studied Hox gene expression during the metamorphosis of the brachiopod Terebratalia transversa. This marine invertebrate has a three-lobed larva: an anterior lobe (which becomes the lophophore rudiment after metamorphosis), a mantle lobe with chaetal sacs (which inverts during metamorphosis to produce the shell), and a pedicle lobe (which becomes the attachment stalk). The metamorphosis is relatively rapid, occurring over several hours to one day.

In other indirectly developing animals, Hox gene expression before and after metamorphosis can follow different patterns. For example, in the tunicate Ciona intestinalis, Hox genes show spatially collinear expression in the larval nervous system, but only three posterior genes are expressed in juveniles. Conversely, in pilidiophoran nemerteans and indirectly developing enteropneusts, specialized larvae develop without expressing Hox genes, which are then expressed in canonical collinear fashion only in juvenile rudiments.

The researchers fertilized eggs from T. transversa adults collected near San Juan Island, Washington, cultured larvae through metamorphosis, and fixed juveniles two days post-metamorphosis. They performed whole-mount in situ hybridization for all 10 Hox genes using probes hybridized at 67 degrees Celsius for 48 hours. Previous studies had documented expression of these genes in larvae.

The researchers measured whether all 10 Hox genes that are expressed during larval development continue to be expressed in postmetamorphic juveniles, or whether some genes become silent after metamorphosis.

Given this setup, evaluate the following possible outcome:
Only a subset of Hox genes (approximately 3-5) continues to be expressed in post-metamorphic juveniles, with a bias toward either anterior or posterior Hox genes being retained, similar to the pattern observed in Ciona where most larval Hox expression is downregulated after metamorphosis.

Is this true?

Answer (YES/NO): NO